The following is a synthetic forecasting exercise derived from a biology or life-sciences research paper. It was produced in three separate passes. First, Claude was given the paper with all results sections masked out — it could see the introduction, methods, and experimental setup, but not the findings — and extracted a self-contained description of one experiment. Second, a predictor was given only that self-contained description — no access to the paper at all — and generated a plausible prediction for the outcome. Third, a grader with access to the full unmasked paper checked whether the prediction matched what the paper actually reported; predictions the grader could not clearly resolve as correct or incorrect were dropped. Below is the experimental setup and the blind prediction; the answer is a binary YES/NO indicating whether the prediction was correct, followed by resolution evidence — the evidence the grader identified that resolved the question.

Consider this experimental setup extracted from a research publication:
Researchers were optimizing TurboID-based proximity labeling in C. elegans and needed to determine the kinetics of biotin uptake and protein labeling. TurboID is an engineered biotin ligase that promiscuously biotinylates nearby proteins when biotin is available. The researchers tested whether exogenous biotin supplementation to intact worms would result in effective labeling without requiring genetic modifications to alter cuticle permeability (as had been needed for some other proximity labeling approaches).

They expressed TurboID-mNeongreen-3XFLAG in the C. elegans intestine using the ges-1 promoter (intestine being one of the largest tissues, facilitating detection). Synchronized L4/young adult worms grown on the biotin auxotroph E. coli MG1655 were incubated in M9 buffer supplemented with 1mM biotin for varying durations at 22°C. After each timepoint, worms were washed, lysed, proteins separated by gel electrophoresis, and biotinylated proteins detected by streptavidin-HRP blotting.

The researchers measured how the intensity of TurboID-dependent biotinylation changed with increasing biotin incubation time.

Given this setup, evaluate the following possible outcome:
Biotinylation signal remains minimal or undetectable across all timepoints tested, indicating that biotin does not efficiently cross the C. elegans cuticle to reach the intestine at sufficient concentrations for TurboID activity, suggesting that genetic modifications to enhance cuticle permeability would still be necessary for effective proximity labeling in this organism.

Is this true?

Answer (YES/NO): NO